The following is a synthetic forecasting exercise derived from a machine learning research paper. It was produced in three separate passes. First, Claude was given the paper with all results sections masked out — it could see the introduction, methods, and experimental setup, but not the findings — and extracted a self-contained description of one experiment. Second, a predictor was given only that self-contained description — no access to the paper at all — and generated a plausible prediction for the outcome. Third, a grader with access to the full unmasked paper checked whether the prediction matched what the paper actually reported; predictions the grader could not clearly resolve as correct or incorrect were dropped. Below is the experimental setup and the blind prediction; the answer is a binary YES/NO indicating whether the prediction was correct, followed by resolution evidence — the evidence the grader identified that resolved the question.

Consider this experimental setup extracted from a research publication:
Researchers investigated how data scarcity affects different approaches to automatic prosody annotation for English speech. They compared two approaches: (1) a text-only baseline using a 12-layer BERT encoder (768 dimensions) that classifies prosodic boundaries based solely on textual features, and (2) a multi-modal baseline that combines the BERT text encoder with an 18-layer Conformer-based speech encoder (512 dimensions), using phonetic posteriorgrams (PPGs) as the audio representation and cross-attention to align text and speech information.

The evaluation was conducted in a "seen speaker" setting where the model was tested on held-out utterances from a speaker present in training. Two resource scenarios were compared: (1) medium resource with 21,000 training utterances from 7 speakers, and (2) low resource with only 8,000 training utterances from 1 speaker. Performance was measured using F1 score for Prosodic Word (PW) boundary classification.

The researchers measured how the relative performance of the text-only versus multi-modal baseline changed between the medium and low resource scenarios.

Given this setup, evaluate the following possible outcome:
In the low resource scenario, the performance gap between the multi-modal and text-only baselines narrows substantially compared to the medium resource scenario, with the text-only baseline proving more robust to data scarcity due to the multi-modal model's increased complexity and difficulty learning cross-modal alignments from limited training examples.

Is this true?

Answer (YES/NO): YES